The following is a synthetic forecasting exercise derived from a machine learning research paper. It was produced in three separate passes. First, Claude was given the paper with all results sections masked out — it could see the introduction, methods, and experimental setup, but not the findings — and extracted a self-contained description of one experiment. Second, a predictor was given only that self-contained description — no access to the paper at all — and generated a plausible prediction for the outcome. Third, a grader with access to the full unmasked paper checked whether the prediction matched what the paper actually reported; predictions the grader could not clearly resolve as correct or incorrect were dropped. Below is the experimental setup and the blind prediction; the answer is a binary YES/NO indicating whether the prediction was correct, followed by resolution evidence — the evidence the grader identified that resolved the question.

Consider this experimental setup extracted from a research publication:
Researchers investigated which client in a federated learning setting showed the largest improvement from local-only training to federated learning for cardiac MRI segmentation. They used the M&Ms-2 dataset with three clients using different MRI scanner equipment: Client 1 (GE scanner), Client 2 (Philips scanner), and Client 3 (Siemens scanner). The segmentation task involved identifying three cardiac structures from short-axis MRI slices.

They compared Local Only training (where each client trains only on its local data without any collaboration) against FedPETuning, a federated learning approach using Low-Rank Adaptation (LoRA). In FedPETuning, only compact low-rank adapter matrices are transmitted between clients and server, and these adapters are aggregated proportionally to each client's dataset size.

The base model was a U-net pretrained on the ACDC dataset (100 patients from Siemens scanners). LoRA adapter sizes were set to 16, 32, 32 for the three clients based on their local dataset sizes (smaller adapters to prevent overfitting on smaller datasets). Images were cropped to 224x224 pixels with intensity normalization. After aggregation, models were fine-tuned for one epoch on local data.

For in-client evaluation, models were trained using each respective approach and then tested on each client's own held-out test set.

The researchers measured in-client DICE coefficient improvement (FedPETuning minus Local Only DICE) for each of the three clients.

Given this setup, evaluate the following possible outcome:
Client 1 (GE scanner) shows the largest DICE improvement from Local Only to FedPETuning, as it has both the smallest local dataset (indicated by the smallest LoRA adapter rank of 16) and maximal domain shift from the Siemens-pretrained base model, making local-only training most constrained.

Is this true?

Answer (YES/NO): NO